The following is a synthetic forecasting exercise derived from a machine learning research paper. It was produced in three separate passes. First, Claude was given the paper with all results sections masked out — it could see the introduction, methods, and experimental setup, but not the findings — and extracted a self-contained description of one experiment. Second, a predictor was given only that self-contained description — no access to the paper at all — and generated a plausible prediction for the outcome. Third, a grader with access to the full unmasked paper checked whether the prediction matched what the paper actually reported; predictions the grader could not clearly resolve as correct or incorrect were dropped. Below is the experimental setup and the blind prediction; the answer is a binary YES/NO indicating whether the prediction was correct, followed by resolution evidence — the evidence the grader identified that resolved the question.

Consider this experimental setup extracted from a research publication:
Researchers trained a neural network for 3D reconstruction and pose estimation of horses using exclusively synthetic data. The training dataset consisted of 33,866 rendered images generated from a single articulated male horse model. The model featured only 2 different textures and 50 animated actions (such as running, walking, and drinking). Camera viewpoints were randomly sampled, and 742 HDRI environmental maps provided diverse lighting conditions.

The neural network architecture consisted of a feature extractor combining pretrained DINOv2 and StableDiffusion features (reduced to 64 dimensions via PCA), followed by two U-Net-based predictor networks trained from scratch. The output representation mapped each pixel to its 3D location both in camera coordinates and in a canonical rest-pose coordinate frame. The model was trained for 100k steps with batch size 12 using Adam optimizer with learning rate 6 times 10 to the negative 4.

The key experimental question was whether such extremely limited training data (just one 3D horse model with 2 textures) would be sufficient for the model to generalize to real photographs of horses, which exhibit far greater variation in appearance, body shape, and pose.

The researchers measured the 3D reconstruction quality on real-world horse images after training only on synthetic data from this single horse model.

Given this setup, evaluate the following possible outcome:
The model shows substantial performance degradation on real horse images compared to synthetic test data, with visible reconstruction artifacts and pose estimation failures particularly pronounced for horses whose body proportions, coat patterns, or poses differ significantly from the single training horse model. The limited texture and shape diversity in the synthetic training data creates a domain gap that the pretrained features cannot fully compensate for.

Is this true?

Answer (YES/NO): NO